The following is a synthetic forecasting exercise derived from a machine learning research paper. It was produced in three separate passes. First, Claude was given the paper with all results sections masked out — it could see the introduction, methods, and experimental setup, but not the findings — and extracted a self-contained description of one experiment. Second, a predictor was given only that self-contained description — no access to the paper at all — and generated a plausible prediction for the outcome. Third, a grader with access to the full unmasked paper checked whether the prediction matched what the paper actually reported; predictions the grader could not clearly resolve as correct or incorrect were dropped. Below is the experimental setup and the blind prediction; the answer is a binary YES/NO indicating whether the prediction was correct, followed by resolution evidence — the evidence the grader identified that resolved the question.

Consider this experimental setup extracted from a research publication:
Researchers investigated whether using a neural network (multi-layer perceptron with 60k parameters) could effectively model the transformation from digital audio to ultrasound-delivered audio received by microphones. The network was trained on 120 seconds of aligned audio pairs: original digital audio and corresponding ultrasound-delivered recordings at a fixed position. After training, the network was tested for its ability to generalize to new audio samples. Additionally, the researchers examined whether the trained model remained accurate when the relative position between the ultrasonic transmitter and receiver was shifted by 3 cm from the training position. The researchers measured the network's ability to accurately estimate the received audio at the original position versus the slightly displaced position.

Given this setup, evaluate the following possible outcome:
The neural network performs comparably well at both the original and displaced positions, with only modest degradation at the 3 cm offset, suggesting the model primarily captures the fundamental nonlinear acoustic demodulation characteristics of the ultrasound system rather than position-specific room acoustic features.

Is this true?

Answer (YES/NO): NO